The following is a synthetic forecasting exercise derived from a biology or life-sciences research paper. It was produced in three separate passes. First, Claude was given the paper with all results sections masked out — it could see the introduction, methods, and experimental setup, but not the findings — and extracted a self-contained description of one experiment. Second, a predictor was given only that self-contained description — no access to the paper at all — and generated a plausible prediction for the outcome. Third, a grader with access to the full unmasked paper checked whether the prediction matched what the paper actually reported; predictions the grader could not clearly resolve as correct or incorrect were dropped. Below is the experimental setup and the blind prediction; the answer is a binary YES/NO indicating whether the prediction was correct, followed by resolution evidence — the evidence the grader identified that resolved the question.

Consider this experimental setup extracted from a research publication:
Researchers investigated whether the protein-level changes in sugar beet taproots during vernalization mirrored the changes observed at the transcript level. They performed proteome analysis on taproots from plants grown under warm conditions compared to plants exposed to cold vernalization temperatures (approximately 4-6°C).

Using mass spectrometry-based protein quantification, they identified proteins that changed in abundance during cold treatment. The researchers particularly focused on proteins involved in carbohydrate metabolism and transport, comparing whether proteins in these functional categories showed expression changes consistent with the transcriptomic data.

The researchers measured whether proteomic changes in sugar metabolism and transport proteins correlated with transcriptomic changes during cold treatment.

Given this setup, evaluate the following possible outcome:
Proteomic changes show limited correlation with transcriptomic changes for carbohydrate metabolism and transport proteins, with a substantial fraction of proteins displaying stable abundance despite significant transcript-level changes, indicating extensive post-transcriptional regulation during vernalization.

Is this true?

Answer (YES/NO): NO